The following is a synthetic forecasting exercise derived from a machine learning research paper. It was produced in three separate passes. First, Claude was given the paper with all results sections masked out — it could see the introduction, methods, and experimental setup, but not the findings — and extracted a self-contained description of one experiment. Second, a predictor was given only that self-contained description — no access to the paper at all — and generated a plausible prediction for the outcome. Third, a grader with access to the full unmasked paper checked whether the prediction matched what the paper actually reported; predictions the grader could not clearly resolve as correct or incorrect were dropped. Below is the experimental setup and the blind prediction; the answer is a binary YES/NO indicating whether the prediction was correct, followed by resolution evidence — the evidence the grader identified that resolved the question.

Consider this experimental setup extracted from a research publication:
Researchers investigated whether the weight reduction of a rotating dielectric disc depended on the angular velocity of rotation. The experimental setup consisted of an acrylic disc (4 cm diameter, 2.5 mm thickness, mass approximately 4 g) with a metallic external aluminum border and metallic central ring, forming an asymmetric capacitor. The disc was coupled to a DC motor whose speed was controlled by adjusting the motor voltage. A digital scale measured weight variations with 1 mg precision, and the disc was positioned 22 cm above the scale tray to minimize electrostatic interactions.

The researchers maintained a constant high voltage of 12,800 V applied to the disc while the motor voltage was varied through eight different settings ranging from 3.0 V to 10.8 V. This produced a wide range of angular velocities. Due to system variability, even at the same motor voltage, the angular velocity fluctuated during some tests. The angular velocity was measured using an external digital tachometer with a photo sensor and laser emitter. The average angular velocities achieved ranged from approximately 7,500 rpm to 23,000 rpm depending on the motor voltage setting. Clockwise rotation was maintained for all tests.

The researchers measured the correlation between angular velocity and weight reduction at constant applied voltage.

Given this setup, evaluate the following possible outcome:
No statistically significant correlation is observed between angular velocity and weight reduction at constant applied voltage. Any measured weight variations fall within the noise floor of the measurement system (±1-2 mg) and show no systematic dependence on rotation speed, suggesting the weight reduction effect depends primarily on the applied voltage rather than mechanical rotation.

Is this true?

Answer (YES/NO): NO